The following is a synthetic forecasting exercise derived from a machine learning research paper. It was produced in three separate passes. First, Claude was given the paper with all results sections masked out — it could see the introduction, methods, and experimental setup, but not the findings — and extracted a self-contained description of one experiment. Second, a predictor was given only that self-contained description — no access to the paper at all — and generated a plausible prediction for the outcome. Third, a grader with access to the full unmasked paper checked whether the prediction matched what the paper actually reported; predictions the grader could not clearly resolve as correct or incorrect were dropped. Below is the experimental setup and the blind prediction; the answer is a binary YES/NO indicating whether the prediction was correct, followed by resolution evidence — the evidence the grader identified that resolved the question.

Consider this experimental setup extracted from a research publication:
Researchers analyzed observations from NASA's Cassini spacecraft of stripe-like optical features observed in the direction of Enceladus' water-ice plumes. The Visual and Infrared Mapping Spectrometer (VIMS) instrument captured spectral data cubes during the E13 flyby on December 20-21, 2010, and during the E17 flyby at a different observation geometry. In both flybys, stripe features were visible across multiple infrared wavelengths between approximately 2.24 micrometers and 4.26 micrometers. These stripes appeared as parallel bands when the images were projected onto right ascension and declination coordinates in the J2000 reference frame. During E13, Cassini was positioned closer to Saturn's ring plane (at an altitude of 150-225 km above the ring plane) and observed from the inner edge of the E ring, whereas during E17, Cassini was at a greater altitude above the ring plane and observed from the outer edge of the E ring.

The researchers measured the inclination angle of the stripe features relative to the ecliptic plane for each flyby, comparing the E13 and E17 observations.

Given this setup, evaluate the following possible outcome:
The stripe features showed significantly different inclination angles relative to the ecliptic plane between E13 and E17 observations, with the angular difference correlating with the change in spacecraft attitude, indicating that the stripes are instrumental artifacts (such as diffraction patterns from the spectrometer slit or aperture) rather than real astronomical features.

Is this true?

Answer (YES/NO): NO